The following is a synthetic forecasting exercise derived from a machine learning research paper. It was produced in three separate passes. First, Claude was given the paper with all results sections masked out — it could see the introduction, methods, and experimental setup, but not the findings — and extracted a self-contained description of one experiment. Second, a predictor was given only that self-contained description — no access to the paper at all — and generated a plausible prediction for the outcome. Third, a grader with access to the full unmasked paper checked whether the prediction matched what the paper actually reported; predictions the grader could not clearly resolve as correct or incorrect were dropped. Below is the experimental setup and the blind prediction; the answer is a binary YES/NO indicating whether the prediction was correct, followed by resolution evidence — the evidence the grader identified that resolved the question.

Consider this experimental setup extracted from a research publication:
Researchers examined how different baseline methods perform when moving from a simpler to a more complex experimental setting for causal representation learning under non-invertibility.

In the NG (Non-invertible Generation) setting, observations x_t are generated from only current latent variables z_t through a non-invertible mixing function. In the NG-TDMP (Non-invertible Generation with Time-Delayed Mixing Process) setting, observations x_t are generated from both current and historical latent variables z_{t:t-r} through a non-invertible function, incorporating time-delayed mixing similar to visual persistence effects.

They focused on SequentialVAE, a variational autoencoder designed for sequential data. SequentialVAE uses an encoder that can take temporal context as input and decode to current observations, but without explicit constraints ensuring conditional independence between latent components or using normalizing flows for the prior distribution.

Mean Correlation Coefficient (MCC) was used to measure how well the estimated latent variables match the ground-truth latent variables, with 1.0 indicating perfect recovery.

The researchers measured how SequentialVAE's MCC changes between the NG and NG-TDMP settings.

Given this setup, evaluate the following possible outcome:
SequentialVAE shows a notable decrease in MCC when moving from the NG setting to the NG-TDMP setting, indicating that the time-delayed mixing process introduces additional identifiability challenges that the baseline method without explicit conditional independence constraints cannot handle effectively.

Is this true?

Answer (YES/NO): NO